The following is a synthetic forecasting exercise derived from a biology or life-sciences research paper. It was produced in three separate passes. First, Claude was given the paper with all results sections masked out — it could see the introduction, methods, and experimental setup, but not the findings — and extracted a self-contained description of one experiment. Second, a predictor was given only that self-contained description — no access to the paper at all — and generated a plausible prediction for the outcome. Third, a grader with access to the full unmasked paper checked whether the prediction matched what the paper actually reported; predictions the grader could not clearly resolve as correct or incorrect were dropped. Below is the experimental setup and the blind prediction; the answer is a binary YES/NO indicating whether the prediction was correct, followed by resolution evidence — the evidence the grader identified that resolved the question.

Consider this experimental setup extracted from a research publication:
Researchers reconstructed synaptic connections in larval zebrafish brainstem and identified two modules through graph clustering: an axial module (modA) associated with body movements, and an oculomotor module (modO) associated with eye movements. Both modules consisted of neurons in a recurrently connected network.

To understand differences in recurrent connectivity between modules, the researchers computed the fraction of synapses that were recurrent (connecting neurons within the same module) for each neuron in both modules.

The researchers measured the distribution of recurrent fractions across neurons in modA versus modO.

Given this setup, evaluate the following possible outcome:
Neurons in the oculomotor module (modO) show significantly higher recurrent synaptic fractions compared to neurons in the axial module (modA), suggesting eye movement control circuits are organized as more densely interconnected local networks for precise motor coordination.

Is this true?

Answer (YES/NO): YES